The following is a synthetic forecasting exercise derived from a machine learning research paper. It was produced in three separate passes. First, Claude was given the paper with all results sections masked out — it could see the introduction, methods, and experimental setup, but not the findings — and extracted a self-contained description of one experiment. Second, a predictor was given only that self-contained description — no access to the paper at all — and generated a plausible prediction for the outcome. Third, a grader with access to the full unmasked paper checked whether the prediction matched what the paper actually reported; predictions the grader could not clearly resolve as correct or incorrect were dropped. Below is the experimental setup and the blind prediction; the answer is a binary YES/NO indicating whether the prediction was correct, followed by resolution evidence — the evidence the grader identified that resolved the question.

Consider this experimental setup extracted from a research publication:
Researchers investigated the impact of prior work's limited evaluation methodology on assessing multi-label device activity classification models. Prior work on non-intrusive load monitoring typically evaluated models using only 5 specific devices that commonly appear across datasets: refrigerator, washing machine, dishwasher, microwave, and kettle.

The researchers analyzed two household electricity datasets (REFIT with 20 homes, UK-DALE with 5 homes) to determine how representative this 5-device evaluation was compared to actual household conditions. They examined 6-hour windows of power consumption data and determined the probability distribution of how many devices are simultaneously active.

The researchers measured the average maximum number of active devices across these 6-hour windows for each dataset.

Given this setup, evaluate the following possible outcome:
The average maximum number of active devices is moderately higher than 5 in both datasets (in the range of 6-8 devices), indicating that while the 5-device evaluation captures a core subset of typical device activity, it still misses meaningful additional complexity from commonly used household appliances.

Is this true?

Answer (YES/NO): NO